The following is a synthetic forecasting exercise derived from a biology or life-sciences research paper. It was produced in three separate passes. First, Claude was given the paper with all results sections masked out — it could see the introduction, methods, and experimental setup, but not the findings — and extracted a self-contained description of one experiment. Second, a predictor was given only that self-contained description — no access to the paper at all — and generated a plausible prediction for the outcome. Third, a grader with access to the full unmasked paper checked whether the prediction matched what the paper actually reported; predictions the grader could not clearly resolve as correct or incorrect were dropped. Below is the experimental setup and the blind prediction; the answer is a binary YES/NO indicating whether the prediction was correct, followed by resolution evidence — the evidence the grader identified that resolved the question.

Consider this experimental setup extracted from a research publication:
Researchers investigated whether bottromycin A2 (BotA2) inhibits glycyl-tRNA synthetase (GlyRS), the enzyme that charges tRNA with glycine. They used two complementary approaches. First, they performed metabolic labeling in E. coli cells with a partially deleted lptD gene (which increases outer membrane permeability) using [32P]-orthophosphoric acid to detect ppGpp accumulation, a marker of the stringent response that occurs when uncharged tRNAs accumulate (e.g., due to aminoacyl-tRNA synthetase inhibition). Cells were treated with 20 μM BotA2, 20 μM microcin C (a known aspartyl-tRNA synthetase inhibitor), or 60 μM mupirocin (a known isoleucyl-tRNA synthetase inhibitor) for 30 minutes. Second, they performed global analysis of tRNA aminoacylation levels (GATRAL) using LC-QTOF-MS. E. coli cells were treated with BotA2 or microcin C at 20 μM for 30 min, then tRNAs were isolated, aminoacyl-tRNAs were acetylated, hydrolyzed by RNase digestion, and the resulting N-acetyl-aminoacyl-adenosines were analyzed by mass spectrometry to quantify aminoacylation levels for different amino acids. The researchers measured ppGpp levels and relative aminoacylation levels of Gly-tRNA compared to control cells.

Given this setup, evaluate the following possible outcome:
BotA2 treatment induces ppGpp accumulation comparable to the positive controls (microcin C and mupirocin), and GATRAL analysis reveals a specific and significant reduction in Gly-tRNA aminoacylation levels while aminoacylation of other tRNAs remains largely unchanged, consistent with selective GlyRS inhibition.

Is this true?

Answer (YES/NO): NO